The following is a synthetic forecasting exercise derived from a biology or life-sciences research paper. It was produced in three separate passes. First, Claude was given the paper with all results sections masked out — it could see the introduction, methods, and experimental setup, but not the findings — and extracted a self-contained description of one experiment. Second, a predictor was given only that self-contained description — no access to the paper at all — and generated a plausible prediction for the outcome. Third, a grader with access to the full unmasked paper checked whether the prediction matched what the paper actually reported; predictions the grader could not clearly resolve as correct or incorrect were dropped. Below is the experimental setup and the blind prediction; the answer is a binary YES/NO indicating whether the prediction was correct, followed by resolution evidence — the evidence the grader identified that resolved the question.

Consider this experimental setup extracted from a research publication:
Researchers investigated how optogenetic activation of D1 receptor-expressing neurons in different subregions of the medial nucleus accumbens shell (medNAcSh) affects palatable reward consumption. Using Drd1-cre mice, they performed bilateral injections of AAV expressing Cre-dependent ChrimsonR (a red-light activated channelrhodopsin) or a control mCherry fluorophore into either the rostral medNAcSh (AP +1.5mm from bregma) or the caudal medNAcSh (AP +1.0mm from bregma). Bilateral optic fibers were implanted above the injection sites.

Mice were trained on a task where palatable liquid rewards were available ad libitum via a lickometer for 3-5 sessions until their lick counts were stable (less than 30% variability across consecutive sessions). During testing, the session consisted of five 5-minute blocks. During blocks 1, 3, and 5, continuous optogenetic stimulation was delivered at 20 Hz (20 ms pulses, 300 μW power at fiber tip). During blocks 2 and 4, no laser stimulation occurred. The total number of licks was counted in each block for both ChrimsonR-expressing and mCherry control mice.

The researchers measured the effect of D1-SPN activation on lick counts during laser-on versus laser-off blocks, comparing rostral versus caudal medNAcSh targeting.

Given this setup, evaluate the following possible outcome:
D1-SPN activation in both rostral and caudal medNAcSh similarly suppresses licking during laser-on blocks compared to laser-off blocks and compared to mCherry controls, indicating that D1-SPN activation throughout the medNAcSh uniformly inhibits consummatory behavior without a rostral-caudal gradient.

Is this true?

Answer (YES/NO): NO